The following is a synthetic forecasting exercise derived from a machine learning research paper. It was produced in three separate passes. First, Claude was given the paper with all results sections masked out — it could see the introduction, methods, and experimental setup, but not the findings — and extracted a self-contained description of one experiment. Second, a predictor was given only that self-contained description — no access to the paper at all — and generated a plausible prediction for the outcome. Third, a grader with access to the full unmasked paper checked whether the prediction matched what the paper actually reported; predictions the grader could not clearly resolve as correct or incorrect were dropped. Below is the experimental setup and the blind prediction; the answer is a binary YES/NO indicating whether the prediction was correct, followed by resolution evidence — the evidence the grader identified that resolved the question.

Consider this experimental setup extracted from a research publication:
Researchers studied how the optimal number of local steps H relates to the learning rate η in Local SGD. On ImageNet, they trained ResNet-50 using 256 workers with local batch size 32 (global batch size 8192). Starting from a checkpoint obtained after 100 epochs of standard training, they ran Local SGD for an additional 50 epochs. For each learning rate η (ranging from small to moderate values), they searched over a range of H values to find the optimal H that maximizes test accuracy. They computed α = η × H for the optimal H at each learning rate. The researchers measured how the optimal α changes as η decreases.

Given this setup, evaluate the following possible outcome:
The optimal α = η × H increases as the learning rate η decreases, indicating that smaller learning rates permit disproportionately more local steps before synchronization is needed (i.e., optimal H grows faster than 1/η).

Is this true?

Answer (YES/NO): YES